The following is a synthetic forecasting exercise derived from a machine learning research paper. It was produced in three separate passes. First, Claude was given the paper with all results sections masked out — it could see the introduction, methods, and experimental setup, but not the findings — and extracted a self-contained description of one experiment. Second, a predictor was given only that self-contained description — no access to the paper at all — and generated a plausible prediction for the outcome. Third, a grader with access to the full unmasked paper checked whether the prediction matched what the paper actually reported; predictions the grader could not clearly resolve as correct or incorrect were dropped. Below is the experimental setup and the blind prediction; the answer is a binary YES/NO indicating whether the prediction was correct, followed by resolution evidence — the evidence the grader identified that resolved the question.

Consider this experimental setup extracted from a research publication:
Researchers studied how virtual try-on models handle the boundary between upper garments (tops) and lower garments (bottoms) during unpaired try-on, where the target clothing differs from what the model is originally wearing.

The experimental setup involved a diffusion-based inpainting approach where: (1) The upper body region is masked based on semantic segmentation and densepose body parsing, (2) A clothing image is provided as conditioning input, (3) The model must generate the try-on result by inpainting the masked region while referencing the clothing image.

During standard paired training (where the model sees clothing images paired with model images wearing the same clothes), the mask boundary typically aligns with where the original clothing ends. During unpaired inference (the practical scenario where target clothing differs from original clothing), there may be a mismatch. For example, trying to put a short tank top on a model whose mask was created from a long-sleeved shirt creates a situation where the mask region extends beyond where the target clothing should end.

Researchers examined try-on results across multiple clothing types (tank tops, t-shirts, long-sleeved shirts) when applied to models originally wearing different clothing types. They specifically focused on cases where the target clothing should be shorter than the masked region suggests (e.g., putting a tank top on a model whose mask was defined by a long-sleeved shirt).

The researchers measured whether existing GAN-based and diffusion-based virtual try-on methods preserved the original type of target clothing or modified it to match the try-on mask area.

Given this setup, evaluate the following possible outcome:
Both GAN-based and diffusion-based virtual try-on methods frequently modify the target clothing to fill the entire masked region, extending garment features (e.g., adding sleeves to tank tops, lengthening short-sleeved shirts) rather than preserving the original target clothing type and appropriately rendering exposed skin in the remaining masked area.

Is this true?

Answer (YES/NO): YES